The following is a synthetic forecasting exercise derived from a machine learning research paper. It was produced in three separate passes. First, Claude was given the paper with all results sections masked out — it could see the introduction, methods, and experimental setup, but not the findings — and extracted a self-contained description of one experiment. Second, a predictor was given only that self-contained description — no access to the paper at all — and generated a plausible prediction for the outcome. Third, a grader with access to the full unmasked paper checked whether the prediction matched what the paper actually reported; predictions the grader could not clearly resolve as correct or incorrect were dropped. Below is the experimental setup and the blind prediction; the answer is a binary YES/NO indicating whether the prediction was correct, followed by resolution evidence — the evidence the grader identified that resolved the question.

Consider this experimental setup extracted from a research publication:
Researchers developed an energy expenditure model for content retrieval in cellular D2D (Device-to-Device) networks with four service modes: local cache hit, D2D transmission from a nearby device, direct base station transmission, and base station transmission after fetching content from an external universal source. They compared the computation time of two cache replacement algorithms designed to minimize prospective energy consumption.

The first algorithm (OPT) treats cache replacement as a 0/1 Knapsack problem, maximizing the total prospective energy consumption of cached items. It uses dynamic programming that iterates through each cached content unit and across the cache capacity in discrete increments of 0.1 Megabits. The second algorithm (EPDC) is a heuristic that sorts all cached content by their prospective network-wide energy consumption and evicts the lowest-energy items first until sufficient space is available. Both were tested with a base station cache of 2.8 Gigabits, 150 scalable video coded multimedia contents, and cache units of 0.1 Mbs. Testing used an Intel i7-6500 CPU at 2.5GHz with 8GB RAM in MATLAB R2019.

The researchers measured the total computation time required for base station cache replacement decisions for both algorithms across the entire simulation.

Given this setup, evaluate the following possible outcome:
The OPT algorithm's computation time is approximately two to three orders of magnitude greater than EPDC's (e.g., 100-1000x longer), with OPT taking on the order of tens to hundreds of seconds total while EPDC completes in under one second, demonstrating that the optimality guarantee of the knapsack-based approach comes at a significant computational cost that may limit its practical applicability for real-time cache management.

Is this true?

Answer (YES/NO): NO